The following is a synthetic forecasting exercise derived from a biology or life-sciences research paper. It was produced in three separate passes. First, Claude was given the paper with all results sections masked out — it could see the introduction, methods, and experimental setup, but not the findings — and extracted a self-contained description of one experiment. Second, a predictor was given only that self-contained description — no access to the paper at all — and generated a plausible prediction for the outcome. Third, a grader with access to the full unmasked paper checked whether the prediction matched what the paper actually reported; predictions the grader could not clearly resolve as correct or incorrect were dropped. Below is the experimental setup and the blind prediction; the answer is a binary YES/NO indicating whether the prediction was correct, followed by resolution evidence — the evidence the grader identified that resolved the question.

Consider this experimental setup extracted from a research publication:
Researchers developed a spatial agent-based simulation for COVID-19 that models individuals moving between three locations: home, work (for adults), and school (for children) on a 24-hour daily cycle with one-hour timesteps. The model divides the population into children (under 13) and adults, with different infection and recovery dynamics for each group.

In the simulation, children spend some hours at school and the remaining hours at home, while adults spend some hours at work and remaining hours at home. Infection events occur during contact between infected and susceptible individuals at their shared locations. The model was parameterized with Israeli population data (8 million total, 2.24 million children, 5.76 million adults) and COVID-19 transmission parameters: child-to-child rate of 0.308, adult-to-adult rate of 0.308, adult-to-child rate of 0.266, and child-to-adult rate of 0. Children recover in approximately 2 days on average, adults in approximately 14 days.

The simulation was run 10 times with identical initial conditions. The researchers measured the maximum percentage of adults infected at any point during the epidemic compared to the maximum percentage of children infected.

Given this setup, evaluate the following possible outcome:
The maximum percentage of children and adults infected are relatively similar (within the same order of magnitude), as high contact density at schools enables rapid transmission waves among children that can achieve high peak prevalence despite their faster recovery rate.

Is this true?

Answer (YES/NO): NO